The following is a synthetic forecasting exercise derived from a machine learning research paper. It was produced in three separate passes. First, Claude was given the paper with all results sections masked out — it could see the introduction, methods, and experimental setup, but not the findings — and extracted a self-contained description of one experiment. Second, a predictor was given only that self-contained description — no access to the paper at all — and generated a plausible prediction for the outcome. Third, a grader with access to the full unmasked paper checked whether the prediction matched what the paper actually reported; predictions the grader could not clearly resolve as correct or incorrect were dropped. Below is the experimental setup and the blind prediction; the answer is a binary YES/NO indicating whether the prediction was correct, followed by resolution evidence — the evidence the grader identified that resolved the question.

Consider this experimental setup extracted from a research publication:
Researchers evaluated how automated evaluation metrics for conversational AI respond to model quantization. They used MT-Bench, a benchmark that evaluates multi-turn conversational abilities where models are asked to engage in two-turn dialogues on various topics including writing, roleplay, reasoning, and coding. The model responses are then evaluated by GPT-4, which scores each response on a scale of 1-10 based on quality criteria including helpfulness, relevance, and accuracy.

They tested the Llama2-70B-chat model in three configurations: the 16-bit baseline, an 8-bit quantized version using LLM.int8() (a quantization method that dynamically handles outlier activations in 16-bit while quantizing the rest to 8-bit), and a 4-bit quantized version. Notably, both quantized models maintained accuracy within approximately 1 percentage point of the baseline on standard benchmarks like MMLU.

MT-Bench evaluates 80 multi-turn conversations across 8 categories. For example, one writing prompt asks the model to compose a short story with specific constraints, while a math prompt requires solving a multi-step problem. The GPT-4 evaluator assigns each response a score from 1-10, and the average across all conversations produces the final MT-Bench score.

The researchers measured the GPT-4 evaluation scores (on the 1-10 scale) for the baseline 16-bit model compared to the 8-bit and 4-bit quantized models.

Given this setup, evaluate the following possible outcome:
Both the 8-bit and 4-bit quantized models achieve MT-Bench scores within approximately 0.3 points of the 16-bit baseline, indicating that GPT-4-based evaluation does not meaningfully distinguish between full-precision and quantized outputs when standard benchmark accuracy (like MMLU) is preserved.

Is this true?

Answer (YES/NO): NO